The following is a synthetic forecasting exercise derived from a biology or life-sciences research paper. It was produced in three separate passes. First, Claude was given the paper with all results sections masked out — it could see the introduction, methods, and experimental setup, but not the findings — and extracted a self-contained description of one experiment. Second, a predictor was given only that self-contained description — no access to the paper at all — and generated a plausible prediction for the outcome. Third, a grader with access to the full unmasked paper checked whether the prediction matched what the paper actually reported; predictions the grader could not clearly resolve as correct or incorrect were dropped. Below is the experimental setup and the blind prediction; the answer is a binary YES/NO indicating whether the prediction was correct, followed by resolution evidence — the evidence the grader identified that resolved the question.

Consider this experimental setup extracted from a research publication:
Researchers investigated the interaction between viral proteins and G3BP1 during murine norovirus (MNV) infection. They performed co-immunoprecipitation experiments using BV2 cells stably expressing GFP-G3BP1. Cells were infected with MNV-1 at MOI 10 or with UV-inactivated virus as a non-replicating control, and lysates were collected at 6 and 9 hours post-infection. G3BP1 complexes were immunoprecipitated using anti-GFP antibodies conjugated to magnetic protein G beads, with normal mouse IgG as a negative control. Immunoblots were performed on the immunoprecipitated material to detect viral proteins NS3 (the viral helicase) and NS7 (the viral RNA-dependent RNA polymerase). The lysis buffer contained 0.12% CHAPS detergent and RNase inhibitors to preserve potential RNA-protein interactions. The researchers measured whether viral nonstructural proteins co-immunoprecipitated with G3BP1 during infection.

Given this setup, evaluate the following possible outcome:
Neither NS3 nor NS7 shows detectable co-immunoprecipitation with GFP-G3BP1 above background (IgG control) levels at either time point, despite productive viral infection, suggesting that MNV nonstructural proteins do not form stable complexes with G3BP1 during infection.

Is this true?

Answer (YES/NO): NO